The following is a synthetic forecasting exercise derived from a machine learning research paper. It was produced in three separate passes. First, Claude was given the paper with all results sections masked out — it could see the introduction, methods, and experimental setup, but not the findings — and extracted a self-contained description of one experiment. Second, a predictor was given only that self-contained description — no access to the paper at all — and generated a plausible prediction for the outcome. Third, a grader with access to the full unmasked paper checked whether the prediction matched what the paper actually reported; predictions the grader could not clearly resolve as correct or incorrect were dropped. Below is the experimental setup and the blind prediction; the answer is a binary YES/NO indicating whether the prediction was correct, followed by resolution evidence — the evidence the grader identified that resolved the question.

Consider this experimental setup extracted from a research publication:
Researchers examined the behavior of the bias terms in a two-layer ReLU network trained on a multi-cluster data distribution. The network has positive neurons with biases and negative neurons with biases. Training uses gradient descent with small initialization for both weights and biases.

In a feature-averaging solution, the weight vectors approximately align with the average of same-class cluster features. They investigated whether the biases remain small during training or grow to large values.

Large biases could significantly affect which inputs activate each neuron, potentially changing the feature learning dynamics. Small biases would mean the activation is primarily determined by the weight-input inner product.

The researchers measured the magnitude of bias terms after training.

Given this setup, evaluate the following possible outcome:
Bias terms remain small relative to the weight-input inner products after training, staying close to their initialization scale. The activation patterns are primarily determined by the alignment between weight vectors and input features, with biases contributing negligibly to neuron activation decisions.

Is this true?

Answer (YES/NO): YES